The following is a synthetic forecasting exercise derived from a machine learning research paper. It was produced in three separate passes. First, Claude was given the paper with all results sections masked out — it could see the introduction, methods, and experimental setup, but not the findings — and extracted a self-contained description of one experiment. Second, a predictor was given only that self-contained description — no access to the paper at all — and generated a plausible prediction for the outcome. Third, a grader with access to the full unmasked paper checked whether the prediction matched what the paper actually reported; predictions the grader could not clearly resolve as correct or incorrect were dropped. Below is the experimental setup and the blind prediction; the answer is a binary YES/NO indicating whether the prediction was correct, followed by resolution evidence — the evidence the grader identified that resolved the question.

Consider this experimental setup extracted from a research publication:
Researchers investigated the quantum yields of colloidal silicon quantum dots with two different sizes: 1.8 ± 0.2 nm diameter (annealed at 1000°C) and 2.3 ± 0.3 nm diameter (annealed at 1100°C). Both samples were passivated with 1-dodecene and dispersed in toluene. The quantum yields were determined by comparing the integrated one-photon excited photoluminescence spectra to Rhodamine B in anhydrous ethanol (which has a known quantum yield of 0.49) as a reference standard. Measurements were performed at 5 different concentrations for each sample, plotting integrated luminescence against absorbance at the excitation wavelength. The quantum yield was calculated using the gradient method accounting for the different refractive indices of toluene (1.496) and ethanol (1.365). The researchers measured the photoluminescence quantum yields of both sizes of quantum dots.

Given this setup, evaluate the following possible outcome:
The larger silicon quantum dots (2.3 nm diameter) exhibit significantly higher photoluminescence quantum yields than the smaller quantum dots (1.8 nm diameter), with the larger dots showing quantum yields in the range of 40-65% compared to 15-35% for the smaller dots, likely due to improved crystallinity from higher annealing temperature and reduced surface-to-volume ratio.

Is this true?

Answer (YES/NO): NO